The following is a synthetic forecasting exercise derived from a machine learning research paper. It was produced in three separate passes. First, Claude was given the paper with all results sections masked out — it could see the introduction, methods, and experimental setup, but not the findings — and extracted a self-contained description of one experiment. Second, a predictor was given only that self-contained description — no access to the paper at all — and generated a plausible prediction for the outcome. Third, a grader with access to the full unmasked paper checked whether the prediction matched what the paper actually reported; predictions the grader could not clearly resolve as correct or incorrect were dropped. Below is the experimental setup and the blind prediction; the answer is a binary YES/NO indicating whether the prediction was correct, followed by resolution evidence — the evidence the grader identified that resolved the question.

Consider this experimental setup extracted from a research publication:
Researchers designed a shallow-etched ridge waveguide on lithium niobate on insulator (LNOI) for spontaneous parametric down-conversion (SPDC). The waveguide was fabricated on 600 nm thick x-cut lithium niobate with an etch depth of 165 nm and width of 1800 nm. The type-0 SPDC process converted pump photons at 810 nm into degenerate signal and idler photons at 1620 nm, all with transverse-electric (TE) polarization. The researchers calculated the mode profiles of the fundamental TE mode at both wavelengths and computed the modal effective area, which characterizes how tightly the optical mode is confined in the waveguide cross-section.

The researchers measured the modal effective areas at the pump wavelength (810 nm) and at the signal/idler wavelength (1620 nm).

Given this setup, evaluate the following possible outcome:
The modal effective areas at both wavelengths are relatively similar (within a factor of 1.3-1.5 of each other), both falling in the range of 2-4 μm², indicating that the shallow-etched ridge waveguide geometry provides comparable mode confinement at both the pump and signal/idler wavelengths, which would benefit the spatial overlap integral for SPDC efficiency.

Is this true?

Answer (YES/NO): NO